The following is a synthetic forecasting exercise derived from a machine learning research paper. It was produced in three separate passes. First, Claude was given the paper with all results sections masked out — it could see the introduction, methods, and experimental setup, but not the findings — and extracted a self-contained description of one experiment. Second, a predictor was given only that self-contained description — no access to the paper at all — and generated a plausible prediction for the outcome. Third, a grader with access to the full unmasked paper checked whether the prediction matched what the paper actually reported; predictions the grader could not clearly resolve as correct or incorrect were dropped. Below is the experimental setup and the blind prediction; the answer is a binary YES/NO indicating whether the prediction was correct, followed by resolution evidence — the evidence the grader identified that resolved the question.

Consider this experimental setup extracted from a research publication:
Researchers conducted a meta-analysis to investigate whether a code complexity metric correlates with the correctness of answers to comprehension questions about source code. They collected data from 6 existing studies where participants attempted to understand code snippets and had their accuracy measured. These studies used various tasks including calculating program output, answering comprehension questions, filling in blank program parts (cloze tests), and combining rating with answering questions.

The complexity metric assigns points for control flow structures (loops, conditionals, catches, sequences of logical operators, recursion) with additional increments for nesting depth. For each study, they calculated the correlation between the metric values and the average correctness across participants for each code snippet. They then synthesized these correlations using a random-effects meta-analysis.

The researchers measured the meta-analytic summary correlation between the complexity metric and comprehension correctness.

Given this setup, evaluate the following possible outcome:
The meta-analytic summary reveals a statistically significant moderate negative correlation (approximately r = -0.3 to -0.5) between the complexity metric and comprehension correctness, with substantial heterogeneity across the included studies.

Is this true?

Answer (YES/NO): NO